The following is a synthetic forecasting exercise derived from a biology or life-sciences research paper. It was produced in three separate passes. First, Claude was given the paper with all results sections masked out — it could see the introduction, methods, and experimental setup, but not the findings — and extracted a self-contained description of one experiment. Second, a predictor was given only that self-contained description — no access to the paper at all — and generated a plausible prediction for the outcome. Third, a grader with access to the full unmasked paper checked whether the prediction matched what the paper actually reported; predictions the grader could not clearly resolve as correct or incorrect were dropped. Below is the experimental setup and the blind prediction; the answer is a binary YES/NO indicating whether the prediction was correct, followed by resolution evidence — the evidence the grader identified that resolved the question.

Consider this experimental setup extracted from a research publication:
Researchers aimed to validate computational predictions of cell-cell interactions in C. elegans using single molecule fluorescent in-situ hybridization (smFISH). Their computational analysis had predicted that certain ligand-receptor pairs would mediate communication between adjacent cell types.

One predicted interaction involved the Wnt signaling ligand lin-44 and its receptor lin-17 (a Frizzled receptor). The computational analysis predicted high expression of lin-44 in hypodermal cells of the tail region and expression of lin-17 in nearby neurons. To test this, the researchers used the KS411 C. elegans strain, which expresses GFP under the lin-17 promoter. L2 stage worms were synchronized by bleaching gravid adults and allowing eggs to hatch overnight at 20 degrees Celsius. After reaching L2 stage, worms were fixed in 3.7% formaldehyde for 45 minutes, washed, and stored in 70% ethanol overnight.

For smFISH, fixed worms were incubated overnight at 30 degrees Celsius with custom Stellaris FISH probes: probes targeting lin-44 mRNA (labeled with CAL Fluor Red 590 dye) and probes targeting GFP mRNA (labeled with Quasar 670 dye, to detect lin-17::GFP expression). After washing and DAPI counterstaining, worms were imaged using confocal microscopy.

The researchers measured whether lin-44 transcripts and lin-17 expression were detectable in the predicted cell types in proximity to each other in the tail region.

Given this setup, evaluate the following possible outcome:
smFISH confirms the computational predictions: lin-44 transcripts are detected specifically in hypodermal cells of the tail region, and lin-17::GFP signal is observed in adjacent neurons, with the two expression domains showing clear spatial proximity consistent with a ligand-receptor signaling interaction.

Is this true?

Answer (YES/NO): NO